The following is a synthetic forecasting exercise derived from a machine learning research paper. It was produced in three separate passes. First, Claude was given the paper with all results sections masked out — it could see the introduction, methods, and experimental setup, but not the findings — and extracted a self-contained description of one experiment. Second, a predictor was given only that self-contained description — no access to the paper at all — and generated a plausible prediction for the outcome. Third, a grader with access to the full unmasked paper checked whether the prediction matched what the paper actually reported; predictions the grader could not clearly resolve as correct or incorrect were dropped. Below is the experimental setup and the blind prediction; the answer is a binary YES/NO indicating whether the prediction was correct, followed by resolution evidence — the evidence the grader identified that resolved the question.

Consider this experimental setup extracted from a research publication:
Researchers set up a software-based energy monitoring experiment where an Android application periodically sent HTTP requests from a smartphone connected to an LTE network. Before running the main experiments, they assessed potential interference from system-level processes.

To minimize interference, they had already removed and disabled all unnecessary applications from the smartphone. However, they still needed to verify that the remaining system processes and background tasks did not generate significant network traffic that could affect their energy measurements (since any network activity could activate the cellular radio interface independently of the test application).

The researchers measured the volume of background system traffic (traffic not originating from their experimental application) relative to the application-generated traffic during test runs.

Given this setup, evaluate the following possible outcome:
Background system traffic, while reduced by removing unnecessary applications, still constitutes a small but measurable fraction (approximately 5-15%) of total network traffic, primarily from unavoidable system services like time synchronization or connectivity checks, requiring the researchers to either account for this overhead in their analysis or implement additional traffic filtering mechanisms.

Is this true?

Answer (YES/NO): NO